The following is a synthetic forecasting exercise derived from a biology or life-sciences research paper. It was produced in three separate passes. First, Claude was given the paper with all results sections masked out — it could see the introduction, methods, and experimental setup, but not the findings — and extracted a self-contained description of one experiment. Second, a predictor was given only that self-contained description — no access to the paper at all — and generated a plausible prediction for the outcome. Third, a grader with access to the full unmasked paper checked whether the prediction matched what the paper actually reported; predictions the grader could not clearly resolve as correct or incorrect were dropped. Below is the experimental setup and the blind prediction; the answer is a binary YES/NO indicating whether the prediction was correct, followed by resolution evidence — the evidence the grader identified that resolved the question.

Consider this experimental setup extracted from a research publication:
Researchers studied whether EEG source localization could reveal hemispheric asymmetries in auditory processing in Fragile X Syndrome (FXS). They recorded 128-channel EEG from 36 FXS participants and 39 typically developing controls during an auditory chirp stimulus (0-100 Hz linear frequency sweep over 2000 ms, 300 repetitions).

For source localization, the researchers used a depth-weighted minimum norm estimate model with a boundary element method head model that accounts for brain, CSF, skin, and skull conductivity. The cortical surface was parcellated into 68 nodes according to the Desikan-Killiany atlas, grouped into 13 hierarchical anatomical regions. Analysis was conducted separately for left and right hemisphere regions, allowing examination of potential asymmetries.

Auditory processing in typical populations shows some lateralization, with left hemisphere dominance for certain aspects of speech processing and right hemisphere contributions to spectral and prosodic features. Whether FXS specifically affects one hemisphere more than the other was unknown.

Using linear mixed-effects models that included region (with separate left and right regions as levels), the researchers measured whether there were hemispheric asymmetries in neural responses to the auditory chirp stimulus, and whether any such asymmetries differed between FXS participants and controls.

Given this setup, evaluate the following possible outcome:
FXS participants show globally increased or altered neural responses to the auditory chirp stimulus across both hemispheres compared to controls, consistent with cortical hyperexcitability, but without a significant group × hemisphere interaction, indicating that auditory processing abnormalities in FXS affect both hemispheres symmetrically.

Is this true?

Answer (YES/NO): NO